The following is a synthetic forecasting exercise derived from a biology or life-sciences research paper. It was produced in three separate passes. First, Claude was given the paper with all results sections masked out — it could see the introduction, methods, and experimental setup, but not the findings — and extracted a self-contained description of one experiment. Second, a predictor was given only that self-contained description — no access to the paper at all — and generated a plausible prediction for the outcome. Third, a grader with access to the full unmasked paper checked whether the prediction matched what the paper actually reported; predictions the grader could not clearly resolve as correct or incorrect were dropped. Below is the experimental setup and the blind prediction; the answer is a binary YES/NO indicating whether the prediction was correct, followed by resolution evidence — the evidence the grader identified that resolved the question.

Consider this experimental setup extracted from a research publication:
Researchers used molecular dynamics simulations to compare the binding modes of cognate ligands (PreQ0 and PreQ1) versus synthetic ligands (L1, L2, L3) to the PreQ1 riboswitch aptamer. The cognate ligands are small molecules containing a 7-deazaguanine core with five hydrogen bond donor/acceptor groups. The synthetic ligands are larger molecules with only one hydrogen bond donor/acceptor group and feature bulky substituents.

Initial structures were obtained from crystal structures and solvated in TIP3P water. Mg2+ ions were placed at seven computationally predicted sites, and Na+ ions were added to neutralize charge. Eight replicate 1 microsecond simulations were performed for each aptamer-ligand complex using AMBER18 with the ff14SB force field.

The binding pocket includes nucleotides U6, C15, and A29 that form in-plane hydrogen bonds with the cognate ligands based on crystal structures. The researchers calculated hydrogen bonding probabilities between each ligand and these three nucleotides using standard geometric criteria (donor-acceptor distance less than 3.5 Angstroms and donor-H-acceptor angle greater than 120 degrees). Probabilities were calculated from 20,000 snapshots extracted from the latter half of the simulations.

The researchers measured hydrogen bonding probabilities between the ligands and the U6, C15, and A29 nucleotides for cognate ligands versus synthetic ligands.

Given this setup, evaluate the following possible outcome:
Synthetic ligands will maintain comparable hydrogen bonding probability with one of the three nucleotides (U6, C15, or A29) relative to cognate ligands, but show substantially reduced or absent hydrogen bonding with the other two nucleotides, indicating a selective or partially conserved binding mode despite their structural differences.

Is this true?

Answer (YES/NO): YES